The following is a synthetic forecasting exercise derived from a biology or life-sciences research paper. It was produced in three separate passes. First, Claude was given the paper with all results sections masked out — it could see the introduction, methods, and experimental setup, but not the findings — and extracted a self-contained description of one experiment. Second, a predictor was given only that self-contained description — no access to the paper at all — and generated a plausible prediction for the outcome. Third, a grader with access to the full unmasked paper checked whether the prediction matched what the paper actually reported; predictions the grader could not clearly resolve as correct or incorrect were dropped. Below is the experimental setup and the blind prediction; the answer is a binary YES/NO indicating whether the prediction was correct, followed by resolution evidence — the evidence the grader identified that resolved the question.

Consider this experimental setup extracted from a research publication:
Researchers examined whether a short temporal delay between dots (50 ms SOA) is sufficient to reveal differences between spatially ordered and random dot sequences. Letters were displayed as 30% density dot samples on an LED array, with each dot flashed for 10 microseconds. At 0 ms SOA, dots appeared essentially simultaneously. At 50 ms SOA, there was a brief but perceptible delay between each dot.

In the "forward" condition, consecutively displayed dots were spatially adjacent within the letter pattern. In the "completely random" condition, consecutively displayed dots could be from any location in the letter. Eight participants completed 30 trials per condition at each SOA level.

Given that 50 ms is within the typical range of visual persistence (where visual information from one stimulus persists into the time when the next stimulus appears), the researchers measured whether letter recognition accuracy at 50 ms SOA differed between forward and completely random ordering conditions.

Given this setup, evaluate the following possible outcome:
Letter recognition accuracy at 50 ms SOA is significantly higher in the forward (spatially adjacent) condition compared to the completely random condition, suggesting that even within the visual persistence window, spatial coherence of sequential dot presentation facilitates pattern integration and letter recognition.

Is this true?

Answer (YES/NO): YES